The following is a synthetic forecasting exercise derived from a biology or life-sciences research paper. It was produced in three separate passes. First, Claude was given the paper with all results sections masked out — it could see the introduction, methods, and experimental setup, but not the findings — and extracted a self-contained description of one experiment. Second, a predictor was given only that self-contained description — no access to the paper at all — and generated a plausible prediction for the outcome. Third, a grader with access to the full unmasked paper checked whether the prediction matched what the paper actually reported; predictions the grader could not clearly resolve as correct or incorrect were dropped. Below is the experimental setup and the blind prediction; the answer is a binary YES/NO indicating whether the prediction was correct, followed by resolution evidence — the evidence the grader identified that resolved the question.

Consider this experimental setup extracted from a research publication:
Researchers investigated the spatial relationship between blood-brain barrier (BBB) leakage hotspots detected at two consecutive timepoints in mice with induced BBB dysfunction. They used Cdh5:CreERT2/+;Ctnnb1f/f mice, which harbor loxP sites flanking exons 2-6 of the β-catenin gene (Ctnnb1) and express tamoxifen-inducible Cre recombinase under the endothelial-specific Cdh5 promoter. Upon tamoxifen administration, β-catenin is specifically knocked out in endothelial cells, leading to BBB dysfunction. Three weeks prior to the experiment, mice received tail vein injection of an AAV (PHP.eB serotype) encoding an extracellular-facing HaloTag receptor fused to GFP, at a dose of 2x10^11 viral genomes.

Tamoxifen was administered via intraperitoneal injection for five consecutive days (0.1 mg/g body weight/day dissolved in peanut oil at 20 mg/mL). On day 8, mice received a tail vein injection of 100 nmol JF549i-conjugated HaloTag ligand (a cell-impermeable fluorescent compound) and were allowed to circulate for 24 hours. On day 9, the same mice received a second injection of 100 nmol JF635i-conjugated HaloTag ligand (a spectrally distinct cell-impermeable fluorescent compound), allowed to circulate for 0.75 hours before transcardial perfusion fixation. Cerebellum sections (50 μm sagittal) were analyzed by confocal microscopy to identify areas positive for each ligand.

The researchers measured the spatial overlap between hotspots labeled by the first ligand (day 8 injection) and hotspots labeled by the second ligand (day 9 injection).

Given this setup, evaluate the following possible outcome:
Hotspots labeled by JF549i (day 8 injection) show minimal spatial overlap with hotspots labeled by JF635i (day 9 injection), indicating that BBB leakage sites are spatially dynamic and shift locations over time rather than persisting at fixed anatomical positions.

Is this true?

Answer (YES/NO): NO